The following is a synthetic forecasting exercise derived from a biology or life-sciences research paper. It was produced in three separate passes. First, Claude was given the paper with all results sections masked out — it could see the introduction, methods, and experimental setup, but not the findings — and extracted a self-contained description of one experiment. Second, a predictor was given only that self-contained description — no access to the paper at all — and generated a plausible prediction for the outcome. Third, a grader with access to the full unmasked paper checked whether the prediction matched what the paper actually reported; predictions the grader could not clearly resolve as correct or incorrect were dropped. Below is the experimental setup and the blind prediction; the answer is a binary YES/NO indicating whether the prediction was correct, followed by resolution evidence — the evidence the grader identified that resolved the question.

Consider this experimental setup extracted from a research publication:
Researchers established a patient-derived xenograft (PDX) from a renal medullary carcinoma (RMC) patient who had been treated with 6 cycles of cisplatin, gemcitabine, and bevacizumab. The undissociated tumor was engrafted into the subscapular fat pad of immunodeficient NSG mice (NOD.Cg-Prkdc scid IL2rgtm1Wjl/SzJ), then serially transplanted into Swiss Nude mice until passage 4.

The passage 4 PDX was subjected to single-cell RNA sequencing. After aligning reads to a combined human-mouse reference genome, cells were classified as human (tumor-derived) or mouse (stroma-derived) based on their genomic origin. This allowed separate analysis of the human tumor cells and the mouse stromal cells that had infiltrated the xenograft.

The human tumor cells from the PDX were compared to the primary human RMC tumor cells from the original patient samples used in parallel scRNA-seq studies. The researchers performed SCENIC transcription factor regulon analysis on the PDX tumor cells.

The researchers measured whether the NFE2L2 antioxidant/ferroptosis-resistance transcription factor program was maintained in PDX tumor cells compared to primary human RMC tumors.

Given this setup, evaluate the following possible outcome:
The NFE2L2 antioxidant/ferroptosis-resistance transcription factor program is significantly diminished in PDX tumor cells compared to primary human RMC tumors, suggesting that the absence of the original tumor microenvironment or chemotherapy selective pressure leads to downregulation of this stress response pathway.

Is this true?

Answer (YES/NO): NO